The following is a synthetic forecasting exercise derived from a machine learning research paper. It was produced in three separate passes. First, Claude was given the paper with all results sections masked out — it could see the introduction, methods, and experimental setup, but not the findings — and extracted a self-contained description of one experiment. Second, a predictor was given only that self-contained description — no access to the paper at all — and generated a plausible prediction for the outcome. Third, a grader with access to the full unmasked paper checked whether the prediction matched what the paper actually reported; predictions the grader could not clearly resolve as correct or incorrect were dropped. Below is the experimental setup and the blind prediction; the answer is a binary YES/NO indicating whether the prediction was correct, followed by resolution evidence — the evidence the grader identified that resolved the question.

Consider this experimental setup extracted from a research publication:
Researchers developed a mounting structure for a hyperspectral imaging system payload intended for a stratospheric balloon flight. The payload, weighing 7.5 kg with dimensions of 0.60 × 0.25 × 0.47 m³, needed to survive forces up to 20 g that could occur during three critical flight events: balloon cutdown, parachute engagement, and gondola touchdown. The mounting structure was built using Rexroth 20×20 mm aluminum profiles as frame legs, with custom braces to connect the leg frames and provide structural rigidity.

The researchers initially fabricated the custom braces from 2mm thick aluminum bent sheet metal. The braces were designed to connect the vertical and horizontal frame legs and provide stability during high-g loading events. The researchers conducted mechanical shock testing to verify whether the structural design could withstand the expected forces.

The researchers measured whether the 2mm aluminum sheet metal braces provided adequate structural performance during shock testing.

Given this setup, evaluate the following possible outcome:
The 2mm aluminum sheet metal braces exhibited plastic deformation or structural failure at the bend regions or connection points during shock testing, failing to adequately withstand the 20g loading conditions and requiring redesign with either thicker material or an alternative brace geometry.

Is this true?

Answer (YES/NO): NO